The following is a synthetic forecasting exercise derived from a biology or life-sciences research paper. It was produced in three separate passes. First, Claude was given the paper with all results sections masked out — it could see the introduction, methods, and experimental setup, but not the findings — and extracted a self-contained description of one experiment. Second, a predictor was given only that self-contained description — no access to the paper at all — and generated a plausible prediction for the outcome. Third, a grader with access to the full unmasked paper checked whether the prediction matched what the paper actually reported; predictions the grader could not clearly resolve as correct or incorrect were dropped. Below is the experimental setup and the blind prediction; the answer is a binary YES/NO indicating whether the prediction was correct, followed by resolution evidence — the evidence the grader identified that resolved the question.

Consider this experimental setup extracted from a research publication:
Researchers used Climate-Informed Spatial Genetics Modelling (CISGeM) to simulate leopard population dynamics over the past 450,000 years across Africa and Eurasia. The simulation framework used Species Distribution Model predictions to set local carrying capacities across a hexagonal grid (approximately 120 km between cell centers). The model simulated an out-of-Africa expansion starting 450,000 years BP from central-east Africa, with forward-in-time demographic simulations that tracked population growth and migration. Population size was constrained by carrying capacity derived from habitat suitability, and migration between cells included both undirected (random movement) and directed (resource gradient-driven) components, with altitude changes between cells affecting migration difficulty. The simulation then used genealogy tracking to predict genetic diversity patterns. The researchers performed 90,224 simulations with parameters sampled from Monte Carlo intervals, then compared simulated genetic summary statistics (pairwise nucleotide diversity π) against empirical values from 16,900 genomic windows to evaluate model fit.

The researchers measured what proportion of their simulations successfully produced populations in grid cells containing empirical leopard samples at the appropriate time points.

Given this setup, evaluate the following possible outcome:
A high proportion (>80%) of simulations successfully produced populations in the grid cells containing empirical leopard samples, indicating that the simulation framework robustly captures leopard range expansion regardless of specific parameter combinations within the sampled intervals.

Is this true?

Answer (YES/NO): NO